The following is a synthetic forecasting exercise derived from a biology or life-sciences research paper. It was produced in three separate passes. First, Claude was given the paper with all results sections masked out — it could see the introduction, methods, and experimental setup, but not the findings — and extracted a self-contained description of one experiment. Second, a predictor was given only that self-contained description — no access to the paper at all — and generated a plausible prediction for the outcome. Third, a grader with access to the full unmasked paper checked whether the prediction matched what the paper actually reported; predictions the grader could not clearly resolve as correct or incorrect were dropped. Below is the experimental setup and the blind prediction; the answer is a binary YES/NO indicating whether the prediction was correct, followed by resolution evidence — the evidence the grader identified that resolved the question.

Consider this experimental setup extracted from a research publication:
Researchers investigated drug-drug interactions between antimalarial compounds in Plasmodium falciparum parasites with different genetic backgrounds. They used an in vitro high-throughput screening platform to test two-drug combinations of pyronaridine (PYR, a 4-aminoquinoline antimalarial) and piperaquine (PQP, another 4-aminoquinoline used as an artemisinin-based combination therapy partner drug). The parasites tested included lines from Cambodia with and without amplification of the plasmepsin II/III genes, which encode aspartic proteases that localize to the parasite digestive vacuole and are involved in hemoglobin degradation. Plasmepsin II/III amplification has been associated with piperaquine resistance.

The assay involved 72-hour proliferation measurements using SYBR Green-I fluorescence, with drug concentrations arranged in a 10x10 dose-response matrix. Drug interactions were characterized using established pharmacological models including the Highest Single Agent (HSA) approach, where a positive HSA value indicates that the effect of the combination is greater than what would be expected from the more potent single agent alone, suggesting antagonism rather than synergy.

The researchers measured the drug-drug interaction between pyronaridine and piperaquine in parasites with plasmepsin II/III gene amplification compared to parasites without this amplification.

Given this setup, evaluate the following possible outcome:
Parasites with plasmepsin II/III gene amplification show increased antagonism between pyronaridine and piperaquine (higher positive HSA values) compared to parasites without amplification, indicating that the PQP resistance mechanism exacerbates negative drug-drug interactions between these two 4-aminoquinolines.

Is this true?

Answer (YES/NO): YES